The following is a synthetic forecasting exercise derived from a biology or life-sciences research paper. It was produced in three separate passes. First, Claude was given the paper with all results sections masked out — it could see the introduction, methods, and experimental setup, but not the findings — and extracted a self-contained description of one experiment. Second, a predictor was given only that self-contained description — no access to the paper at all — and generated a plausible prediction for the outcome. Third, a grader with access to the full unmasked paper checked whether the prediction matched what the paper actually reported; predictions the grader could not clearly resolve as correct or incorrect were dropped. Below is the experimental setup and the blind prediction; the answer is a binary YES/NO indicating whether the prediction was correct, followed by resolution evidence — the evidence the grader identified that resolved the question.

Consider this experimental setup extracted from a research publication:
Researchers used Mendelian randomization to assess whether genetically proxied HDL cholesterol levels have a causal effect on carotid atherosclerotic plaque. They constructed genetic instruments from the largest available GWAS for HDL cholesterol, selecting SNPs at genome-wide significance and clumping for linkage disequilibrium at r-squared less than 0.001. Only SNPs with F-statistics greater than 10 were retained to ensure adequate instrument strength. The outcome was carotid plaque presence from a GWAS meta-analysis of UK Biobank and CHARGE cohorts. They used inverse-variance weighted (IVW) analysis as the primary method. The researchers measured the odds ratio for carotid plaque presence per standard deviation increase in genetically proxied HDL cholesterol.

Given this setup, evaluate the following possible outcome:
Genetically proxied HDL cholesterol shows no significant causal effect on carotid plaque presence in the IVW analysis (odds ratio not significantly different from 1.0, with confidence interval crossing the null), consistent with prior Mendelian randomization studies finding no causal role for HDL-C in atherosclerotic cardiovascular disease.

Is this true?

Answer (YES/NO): NO